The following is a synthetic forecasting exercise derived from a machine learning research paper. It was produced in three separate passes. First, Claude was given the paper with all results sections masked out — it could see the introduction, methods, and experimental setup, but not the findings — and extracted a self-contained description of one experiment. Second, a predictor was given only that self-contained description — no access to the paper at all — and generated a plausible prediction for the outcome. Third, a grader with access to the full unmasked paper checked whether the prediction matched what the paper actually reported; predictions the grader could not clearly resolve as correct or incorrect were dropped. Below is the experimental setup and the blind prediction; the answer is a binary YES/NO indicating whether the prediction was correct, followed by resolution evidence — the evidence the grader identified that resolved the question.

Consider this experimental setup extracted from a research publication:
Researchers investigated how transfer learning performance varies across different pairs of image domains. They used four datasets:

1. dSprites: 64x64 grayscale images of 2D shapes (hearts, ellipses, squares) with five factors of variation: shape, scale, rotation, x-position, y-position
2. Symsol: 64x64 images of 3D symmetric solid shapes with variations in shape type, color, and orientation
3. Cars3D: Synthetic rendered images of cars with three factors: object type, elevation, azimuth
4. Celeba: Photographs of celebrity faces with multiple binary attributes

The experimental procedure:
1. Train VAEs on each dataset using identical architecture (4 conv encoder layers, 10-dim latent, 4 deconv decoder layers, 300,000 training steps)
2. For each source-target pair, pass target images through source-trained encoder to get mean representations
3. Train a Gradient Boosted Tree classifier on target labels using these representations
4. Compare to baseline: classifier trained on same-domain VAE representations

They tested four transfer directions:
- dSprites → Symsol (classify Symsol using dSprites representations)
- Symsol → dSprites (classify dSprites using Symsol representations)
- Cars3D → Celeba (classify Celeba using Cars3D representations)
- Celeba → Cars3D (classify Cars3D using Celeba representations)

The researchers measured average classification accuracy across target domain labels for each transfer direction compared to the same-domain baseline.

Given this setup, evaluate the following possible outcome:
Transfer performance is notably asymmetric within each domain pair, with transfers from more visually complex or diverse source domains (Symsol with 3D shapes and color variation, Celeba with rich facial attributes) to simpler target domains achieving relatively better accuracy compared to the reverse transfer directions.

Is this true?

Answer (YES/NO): NO